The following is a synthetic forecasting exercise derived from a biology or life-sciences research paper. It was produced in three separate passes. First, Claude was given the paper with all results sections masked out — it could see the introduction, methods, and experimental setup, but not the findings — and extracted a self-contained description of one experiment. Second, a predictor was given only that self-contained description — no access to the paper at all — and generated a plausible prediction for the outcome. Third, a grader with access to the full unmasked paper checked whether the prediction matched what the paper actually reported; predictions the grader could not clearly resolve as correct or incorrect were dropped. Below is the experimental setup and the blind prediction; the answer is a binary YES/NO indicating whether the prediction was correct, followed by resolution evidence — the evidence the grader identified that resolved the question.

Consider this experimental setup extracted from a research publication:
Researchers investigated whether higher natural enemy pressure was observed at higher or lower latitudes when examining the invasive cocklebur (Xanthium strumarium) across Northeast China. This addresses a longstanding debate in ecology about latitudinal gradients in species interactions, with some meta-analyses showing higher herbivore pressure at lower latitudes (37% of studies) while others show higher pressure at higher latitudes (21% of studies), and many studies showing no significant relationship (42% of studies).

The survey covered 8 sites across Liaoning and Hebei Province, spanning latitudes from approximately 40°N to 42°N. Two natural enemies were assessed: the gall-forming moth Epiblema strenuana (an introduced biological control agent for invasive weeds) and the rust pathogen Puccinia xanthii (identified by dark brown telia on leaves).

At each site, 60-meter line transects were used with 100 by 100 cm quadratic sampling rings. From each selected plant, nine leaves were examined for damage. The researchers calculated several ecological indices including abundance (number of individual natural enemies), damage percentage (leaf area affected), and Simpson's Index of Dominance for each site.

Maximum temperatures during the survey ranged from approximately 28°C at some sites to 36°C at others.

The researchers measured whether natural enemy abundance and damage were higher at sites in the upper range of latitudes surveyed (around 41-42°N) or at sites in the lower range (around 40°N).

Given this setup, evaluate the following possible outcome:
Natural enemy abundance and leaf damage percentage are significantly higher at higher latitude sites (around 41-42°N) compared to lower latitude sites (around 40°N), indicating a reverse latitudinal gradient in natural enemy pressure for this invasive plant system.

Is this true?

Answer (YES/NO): YES